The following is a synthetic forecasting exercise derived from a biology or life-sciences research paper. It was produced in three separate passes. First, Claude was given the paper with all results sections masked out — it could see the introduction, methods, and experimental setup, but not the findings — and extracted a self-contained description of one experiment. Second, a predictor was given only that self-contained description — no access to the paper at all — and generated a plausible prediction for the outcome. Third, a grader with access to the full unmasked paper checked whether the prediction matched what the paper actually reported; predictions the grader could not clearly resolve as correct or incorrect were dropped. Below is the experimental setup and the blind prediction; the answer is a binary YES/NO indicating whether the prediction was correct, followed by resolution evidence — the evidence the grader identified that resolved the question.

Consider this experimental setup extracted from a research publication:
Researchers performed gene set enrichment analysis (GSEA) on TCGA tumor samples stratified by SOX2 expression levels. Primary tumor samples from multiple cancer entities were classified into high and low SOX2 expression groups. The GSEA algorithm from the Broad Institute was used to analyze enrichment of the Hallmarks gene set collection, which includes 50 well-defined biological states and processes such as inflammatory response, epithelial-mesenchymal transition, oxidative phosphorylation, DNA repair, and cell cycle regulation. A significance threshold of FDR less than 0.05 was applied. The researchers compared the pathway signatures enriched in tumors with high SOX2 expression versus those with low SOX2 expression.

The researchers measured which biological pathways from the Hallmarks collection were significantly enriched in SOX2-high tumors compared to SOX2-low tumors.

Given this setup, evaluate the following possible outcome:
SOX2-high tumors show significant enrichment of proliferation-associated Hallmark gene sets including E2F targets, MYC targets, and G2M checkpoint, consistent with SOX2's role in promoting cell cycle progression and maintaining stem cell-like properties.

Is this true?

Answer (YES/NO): NO